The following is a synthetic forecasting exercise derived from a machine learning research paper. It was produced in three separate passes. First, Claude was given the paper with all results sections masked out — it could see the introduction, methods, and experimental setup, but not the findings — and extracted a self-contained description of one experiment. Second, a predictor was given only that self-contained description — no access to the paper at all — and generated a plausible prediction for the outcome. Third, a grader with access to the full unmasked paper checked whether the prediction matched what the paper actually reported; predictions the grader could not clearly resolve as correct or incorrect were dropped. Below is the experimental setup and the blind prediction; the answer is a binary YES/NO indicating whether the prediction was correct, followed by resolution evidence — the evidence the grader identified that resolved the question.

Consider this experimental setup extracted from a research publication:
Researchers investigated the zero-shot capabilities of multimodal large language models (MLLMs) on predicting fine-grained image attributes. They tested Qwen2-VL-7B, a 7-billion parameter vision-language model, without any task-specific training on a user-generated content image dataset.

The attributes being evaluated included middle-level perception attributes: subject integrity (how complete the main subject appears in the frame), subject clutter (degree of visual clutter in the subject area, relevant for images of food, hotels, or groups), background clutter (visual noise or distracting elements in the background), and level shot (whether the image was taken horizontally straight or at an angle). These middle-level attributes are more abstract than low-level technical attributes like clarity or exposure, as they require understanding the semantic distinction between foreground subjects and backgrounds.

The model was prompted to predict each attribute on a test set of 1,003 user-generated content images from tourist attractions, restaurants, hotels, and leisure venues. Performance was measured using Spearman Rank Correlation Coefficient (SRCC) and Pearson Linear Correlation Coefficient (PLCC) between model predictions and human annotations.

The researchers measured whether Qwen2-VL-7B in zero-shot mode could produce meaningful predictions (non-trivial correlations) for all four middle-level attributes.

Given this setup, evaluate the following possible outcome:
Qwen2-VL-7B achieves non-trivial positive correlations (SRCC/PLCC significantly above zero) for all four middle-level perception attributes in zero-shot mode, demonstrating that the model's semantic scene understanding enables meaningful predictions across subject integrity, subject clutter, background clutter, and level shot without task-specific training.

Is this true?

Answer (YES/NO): NO